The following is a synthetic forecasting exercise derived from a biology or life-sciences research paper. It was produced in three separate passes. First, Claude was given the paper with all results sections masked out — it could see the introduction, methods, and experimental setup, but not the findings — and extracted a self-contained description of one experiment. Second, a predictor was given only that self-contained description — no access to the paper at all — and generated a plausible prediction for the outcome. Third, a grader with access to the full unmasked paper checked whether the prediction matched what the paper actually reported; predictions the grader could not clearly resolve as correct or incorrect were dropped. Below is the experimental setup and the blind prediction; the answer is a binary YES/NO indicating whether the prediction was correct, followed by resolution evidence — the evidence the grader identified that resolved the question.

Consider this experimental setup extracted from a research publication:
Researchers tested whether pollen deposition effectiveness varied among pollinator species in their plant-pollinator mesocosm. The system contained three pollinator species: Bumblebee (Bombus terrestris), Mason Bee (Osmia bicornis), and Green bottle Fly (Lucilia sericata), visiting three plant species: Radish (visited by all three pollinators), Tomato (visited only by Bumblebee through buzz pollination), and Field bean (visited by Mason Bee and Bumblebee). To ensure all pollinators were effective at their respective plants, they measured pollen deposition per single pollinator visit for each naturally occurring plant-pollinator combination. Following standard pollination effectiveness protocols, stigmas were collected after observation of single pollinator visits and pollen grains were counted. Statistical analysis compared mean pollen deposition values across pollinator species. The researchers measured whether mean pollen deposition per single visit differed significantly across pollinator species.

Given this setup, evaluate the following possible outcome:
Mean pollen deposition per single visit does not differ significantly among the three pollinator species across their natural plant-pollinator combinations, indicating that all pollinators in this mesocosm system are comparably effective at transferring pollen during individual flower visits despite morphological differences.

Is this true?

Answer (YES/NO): YES